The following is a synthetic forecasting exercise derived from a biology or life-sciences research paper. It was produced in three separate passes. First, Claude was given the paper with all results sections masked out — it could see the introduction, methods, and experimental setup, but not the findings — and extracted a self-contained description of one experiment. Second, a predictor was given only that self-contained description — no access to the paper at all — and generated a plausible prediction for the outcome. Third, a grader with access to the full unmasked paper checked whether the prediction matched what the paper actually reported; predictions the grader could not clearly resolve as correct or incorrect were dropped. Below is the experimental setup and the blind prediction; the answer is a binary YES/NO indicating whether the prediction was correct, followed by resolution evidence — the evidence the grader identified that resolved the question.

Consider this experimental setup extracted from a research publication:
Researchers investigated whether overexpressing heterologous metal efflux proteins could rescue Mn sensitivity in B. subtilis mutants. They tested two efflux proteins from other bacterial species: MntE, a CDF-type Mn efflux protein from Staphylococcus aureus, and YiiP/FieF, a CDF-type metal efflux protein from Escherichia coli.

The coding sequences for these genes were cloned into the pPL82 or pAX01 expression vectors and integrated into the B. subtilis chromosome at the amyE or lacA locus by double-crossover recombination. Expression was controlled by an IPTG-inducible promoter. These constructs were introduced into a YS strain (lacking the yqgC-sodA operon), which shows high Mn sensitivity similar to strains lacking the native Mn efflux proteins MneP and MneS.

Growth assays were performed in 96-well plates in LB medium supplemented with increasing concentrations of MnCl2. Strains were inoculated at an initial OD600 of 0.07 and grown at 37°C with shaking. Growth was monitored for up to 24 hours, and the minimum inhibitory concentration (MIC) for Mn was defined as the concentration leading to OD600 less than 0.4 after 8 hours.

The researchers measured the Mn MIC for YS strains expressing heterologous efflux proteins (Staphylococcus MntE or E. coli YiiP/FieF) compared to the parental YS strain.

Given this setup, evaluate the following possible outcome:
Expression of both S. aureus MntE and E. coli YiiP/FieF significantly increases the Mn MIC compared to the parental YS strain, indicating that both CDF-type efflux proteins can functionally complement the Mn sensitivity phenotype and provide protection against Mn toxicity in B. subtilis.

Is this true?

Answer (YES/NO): NO